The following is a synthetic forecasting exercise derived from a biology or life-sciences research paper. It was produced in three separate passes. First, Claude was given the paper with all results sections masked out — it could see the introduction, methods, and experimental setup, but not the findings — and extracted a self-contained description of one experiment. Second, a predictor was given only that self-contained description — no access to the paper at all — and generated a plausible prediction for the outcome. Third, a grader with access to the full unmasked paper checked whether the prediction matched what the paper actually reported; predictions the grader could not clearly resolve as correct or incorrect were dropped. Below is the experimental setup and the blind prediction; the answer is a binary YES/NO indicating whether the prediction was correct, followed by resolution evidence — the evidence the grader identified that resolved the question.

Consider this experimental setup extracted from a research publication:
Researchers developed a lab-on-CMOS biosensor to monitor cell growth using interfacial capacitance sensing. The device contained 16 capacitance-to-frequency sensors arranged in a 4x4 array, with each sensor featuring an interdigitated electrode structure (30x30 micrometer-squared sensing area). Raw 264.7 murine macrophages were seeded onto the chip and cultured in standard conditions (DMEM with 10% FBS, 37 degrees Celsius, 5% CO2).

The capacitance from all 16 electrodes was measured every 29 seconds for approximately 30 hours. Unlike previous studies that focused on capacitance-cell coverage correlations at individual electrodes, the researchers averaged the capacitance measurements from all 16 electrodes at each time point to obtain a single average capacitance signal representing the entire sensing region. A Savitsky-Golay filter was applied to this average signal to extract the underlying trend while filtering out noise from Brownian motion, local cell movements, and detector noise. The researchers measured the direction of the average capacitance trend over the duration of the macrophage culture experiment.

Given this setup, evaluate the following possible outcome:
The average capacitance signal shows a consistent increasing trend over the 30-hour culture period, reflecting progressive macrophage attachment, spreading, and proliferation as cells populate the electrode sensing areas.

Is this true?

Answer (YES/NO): YES